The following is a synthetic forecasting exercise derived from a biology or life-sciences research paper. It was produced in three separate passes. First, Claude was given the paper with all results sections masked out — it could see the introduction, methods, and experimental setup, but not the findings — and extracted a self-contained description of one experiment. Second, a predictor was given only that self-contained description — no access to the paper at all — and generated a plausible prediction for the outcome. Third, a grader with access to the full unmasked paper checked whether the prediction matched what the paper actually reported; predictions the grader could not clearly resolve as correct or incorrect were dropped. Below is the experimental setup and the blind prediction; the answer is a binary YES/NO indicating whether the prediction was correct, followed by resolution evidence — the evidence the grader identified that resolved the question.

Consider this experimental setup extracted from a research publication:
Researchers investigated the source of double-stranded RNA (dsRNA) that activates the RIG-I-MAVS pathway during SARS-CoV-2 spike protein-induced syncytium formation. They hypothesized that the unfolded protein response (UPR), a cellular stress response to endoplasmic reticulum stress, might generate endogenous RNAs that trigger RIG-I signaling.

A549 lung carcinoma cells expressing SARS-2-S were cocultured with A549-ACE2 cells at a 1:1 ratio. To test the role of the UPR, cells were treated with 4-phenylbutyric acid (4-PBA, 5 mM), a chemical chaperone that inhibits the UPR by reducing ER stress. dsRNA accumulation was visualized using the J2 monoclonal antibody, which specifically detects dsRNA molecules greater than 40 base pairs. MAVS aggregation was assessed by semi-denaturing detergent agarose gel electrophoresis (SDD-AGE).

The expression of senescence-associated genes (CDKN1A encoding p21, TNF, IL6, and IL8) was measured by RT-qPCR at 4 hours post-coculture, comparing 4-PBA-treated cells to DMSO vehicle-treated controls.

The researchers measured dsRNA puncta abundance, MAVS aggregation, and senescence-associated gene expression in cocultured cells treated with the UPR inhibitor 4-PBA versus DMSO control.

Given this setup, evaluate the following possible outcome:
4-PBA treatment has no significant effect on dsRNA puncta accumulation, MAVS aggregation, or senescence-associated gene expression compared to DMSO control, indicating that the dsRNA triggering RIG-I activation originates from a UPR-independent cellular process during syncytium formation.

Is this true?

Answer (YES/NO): NO